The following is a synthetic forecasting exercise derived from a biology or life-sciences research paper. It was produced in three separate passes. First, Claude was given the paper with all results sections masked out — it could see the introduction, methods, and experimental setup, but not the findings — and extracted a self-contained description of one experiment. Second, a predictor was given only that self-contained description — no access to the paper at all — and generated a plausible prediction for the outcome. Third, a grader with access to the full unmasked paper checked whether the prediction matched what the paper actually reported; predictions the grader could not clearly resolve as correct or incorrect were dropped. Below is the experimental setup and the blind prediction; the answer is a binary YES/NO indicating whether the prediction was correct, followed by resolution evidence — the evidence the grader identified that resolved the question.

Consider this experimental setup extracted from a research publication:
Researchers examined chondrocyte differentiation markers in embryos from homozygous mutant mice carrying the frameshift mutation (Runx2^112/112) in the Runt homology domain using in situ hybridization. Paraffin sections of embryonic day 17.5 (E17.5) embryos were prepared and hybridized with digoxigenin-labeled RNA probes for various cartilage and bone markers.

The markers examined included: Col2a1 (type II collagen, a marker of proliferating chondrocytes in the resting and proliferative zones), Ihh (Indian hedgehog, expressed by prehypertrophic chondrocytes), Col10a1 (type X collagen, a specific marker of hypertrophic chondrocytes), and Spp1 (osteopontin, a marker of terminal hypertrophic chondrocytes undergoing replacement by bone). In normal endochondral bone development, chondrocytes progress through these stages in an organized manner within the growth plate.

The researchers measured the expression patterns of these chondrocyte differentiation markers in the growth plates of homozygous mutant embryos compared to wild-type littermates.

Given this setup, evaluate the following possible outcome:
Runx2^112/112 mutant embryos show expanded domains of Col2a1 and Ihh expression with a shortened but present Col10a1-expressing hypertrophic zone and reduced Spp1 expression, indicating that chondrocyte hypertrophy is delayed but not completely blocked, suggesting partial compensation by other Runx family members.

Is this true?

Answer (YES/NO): NO